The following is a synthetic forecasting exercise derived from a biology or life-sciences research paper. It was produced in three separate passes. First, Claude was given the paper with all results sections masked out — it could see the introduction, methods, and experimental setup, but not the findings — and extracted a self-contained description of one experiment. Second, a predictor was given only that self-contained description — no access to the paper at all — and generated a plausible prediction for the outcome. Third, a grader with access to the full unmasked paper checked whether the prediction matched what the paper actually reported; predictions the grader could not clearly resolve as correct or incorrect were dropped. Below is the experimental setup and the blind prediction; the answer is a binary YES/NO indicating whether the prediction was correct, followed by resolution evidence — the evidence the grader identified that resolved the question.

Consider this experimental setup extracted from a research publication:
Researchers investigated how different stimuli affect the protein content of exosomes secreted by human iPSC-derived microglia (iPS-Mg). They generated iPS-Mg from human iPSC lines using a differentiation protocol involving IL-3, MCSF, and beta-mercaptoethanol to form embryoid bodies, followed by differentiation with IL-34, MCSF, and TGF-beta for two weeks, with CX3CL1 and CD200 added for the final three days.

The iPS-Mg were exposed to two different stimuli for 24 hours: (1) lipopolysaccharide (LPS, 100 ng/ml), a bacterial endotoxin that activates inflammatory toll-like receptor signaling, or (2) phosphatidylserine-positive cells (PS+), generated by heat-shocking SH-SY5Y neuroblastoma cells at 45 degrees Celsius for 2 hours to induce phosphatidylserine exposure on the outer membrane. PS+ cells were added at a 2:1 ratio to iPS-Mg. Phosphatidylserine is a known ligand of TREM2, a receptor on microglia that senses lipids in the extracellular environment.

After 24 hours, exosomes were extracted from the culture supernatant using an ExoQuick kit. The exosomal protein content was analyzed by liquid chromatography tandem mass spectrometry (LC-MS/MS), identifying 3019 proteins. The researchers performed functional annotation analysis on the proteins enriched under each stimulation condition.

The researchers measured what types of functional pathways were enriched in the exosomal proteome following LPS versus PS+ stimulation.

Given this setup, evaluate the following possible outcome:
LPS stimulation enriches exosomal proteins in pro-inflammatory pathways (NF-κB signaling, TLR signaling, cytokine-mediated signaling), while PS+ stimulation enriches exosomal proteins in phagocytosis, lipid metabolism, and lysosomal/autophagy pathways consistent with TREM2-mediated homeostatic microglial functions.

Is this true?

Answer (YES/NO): NO